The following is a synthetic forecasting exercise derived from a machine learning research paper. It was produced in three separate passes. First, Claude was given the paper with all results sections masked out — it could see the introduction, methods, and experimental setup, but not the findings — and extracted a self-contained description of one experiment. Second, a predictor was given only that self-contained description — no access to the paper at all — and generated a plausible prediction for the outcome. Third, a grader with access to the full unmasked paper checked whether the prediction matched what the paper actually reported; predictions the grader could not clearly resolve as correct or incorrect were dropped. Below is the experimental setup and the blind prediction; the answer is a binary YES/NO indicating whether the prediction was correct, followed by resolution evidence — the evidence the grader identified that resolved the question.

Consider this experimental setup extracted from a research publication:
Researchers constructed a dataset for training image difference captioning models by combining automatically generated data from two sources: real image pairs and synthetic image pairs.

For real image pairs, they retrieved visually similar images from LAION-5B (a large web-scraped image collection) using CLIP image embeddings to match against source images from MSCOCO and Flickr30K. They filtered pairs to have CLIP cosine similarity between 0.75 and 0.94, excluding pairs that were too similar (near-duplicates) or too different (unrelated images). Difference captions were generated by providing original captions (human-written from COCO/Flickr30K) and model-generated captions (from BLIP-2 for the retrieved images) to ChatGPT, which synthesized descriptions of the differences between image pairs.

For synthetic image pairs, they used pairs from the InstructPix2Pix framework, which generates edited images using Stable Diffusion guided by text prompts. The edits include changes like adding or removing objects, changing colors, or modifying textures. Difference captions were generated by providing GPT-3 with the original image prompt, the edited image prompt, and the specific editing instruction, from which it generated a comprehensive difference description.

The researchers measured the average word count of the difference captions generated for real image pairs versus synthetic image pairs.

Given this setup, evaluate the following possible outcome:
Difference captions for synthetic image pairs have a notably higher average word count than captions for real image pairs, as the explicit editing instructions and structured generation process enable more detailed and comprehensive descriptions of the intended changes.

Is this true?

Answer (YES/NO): YES